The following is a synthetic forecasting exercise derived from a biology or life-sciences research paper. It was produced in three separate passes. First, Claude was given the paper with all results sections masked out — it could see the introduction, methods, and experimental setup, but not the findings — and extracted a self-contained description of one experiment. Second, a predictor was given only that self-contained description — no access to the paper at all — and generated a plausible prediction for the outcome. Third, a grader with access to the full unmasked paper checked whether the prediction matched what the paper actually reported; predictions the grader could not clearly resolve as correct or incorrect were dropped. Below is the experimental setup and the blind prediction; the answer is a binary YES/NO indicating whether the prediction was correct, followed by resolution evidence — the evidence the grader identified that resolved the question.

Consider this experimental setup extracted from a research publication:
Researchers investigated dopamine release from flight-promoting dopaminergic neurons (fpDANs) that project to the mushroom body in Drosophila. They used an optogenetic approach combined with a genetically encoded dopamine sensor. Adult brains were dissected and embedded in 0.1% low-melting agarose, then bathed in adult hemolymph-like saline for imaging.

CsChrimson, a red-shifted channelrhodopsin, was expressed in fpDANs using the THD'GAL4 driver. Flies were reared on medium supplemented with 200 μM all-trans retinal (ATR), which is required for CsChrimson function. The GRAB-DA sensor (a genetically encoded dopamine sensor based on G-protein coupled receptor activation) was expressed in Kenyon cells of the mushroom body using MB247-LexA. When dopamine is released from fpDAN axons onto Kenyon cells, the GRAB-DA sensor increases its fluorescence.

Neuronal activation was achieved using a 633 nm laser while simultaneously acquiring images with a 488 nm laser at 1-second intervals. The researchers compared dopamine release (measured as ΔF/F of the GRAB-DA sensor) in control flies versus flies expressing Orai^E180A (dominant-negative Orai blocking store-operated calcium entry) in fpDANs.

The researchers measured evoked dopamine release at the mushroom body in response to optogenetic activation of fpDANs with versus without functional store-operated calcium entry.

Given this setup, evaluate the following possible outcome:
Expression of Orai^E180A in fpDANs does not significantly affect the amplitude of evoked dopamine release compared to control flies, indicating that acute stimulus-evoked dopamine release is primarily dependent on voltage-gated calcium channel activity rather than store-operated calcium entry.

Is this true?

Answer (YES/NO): NO